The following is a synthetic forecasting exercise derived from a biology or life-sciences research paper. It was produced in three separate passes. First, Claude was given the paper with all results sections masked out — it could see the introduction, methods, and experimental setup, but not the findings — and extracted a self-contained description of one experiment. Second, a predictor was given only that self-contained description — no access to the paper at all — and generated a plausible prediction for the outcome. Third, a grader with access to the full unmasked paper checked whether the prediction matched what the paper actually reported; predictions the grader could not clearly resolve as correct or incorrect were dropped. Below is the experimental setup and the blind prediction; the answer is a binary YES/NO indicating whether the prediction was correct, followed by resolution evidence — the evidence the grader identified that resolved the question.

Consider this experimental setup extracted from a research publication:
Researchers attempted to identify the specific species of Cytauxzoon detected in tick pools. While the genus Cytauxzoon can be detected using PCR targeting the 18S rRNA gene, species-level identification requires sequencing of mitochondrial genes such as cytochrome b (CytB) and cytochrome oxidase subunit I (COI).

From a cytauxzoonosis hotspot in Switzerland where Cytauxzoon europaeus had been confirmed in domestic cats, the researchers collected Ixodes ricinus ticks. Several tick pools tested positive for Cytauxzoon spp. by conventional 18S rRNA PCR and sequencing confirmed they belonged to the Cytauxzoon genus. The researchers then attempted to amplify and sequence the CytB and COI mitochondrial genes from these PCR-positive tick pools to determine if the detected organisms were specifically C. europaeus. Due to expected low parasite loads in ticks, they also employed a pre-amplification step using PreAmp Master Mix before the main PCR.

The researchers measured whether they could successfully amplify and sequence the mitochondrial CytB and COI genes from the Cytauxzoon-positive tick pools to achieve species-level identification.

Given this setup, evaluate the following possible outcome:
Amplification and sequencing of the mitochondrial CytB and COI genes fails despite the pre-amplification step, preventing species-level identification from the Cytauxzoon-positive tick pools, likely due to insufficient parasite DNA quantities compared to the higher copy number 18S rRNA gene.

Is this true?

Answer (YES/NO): YES